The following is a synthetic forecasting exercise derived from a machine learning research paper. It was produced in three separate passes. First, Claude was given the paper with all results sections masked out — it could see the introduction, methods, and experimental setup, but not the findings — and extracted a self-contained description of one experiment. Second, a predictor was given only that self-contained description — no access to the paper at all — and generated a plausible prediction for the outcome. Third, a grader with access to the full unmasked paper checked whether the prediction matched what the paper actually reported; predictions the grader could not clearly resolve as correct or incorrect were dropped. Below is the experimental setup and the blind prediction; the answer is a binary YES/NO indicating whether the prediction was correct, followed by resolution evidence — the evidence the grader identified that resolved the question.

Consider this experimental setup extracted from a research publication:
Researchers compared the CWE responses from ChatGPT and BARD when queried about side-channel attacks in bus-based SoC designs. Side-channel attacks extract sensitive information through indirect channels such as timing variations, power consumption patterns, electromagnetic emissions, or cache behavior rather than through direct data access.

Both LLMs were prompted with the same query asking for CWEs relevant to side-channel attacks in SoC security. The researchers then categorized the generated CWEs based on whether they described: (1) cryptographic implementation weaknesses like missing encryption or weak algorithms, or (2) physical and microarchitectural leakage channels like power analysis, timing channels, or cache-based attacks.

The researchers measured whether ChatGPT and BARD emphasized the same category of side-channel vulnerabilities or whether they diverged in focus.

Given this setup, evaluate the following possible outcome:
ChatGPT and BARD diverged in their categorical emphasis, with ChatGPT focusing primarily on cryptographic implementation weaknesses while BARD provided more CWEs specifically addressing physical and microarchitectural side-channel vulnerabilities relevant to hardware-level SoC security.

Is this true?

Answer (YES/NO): YES